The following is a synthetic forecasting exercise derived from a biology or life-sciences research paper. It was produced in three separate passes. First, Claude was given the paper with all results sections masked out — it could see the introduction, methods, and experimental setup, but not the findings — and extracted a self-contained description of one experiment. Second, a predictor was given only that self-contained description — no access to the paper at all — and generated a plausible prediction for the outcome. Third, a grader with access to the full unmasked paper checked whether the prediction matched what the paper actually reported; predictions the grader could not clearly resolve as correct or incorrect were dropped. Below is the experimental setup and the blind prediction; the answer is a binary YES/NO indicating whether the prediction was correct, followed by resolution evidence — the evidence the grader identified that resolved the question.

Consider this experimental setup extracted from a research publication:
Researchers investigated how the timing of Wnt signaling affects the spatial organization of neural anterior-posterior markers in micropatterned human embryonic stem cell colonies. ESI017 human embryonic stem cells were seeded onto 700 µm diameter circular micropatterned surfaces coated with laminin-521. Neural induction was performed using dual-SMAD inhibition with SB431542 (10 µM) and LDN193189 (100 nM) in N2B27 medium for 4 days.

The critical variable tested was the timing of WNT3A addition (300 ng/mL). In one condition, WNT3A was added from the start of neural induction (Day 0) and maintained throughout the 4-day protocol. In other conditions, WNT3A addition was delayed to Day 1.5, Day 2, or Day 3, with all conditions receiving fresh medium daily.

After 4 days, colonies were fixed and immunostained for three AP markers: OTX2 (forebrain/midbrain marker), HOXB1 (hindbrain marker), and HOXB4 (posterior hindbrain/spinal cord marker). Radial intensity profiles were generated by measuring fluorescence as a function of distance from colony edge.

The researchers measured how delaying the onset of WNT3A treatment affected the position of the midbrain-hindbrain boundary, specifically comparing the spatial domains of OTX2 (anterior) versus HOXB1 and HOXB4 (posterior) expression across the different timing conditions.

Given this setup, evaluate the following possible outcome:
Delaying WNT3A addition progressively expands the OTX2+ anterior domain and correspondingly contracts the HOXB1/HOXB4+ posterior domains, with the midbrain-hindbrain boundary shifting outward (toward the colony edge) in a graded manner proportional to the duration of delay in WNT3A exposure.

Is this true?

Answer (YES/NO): YES